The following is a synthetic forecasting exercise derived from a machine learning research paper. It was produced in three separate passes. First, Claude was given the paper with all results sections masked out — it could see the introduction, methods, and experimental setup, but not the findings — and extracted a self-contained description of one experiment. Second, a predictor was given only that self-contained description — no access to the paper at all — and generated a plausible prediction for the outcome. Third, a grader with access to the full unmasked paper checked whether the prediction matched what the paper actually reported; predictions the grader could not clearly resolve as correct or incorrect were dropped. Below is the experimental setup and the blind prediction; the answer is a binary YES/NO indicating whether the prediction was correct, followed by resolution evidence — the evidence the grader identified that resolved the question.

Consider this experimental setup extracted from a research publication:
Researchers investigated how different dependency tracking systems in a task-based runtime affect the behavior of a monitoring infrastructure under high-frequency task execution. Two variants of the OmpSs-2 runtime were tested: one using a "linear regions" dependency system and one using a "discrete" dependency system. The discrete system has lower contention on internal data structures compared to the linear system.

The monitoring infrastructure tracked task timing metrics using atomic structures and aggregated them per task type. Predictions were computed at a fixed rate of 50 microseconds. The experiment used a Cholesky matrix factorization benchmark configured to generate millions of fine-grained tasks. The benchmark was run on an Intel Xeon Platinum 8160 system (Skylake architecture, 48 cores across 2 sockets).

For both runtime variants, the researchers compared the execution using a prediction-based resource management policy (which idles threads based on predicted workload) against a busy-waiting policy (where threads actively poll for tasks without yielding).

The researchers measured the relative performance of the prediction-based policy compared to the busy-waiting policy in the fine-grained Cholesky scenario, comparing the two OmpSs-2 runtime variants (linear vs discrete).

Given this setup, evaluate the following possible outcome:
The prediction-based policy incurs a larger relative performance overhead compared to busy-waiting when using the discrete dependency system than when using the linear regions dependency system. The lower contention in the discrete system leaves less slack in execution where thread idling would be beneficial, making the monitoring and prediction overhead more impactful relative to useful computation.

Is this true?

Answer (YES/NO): YES